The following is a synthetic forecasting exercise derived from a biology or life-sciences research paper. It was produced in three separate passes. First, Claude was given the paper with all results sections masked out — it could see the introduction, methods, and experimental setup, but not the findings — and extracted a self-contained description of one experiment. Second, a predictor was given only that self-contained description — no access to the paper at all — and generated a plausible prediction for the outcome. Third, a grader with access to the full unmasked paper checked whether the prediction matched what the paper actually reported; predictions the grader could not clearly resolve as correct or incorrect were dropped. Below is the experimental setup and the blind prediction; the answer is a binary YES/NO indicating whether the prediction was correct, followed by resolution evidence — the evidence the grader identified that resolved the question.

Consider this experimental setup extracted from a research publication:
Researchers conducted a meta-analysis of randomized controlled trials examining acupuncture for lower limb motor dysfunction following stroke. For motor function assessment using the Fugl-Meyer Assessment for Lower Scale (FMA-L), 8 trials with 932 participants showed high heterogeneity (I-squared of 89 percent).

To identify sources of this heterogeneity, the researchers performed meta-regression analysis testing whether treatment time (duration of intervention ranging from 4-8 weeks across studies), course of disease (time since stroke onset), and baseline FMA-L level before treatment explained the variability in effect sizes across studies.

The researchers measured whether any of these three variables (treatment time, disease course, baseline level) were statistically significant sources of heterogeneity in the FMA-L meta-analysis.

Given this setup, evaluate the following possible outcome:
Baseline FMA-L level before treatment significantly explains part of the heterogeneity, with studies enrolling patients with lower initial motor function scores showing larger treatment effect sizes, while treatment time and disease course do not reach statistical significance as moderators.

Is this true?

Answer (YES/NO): NO